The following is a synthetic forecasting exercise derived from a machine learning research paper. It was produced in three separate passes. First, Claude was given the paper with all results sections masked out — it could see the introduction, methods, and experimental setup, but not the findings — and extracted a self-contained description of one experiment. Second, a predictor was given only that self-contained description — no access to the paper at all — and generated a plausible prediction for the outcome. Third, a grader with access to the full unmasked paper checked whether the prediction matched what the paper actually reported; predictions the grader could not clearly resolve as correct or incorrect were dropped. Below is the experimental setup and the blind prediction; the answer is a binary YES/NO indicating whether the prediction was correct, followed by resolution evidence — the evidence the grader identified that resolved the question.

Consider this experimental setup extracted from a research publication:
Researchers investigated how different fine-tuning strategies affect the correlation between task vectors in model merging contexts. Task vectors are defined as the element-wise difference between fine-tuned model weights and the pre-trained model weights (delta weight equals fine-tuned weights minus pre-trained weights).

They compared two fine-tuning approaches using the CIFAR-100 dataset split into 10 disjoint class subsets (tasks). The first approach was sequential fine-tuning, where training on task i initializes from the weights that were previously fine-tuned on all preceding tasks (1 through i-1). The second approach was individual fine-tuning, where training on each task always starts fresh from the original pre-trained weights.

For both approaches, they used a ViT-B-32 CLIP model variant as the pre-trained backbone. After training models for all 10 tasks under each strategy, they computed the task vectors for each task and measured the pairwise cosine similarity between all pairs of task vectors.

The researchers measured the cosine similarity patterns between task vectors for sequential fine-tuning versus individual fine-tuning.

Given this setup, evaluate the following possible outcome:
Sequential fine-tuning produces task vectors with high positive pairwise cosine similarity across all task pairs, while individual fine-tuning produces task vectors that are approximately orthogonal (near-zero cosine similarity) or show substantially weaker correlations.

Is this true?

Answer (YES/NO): YES